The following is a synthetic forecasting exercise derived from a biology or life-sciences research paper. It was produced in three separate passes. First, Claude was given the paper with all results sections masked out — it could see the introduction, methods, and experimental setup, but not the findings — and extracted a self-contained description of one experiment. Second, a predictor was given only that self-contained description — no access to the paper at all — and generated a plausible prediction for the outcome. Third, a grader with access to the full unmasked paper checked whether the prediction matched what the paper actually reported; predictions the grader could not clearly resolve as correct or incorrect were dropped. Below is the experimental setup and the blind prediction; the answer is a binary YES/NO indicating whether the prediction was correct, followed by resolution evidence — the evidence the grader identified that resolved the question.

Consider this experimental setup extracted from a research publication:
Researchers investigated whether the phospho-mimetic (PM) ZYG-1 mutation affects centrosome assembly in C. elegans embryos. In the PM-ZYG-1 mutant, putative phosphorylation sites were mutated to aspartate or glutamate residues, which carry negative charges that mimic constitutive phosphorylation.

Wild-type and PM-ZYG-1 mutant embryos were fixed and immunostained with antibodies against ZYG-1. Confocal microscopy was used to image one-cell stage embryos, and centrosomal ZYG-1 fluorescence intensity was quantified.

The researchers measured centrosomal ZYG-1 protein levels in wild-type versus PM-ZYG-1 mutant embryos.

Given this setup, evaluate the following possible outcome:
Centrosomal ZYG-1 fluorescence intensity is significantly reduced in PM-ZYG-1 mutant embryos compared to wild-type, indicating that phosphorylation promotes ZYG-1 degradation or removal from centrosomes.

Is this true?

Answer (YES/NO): YES